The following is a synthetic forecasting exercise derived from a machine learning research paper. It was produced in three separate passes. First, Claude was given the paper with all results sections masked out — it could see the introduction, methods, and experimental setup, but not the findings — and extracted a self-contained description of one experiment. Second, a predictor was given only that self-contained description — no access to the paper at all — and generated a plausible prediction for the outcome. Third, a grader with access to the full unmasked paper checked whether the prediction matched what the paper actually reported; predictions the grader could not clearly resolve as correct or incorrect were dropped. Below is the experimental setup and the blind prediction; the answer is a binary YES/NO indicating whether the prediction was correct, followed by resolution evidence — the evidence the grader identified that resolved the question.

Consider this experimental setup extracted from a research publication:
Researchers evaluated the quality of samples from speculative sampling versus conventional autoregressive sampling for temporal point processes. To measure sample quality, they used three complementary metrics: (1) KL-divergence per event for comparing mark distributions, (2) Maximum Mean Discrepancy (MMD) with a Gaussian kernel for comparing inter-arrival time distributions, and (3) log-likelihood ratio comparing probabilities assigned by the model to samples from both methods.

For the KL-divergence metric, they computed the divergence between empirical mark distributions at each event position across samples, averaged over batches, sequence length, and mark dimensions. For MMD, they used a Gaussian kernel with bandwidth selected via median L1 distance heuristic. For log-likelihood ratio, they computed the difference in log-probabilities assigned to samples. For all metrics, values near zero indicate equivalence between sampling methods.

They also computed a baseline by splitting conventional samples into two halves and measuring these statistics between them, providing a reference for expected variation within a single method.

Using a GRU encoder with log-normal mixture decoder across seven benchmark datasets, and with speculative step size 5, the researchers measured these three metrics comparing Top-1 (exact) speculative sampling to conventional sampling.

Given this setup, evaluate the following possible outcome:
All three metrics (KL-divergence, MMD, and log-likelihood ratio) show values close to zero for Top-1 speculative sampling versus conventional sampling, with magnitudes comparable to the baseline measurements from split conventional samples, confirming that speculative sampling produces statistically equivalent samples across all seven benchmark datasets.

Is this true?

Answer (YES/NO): NO